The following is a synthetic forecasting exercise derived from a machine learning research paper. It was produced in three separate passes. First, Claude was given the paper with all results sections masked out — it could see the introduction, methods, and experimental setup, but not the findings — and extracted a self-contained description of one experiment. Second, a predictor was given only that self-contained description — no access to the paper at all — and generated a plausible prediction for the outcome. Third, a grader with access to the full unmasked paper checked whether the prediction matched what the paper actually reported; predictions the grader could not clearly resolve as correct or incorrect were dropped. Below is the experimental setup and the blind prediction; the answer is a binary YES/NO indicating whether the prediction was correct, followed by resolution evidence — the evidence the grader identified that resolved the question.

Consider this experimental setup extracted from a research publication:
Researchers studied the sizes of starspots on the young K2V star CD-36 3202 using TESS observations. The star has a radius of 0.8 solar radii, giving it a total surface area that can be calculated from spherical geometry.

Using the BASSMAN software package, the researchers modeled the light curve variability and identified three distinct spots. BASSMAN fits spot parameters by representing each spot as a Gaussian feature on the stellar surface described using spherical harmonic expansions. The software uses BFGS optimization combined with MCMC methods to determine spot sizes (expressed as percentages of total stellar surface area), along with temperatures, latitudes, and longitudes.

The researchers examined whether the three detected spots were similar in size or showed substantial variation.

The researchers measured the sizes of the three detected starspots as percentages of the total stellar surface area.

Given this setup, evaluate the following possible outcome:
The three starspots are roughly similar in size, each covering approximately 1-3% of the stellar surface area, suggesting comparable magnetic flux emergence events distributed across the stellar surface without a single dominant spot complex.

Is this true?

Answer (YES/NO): NO